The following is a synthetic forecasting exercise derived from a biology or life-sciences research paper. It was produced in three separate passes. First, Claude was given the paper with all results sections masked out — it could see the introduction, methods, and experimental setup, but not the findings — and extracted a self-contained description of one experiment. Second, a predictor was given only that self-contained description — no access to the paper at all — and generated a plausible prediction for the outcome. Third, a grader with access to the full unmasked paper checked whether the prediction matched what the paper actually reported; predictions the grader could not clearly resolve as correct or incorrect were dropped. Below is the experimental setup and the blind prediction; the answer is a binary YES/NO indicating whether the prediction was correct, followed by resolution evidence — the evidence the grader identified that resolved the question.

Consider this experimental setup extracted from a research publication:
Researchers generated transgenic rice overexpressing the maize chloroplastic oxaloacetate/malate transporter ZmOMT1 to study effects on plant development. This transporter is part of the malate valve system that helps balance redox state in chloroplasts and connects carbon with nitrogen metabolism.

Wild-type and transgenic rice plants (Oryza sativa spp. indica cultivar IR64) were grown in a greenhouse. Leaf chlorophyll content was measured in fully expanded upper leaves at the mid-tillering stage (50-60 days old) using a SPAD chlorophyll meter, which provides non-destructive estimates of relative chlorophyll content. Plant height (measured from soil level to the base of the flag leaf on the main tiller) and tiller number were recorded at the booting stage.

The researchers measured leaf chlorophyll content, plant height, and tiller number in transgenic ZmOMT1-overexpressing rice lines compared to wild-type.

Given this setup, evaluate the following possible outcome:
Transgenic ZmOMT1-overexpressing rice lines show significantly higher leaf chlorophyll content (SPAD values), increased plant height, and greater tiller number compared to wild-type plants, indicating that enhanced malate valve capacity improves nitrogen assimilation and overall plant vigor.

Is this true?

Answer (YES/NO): NO